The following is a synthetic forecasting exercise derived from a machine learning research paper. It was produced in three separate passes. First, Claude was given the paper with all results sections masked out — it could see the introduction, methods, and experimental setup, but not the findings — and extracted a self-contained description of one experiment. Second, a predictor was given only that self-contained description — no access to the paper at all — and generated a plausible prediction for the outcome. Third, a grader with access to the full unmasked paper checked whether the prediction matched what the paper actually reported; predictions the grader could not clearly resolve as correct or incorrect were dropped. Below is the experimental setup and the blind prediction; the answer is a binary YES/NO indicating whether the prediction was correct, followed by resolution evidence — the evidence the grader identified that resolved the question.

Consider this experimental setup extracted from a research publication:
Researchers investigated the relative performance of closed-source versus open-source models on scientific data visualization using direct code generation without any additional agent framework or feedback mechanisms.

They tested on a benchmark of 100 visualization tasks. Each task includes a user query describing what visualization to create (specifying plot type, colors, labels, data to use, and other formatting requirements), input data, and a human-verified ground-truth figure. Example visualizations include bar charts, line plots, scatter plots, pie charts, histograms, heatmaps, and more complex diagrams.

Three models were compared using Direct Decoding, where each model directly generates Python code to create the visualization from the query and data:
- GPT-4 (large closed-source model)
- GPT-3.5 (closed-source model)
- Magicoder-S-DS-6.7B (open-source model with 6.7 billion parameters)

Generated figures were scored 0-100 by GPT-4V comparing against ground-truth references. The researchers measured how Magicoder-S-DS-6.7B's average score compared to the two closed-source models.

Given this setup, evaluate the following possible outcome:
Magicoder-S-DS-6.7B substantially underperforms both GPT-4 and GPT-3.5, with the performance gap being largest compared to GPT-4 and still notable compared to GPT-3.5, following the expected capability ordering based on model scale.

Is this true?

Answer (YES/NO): NO